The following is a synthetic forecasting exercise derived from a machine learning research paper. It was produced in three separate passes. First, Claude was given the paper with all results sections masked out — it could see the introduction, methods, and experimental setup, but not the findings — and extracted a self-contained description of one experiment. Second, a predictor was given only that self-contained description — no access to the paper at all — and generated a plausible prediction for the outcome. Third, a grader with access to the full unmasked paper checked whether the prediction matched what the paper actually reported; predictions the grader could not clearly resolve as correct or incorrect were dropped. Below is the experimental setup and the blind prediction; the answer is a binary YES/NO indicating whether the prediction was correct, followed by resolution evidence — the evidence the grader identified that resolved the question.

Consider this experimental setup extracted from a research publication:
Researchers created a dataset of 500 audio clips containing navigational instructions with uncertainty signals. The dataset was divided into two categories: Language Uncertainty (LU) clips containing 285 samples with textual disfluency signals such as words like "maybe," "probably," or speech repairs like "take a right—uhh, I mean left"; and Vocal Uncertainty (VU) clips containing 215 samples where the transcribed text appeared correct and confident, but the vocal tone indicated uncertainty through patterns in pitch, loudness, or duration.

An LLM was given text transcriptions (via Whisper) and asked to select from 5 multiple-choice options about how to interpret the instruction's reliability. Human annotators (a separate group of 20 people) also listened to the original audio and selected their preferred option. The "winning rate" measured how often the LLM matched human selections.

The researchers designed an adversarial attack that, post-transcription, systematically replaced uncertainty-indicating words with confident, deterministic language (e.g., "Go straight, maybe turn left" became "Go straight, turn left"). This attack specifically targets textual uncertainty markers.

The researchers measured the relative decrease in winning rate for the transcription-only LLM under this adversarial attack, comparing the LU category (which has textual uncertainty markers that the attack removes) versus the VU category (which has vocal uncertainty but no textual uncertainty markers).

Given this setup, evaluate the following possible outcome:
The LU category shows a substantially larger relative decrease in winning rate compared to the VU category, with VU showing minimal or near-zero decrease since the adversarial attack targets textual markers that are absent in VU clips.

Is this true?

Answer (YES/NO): NO